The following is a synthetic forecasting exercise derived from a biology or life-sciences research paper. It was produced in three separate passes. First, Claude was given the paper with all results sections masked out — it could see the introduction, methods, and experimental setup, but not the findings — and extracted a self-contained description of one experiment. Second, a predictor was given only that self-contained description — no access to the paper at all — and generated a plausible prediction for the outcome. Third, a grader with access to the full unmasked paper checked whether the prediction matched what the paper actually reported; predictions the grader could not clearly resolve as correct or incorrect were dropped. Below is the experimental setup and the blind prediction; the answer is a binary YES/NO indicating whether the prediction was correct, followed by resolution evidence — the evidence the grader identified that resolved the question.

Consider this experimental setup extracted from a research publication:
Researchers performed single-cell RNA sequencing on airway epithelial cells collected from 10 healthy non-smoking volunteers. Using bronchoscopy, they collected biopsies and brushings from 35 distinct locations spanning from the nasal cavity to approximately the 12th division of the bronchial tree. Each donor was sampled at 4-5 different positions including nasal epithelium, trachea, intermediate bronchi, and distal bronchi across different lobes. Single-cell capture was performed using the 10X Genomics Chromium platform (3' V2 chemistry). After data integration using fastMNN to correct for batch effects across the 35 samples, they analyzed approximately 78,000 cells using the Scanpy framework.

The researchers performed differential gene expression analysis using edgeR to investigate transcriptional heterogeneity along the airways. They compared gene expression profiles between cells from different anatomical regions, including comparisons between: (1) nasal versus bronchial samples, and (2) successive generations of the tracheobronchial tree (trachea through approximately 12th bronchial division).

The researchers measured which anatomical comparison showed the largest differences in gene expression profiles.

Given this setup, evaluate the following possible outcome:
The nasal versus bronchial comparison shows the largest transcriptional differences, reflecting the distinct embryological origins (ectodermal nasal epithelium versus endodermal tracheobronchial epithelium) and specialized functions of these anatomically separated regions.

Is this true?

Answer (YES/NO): YES